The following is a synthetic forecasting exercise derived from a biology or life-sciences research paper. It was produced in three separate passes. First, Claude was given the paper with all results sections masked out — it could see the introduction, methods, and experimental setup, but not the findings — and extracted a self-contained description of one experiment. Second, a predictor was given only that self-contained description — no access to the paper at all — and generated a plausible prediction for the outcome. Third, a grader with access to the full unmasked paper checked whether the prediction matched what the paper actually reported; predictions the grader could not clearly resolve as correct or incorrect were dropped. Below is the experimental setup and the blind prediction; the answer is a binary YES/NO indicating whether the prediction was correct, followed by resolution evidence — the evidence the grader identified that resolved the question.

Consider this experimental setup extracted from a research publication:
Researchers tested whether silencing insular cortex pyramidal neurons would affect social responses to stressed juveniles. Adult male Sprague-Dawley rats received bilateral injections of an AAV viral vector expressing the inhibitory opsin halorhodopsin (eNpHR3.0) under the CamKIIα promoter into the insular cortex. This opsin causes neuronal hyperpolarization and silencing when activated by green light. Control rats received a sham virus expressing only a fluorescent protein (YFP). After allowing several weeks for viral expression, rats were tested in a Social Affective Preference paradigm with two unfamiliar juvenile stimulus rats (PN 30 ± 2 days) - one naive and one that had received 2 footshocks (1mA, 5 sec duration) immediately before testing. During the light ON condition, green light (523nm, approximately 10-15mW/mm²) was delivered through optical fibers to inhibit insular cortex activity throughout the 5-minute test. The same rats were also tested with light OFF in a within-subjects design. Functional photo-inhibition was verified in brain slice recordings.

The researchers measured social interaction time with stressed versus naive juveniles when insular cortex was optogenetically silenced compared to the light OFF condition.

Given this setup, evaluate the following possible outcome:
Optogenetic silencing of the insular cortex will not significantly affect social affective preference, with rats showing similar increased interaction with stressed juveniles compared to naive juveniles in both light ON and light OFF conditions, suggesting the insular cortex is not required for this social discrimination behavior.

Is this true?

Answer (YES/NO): NO